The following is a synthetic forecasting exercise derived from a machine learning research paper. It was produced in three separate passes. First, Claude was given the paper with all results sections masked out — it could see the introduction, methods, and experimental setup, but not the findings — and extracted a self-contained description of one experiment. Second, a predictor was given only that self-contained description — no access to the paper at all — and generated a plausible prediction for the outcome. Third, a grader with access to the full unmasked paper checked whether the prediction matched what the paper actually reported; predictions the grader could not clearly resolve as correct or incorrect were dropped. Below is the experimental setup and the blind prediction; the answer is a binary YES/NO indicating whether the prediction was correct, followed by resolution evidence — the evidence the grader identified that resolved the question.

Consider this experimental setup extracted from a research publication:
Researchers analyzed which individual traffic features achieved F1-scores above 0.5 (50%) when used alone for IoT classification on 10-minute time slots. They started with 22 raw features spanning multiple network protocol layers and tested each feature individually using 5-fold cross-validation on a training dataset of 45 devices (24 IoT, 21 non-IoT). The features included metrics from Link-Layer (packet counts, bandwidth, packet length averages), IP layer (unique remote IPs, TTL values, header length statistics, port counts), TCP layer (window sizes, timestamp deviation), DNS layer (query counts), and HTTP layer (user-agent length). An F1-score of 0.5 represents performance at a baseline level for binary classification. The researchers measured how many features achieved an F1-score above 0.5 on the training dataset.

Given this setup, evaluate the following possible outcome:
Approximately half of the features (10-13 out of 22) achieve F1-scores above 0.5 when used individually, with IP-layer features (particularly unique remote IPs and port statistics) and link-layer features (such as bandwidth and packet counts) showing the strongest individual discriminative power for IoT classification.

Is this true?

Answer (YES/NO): NO